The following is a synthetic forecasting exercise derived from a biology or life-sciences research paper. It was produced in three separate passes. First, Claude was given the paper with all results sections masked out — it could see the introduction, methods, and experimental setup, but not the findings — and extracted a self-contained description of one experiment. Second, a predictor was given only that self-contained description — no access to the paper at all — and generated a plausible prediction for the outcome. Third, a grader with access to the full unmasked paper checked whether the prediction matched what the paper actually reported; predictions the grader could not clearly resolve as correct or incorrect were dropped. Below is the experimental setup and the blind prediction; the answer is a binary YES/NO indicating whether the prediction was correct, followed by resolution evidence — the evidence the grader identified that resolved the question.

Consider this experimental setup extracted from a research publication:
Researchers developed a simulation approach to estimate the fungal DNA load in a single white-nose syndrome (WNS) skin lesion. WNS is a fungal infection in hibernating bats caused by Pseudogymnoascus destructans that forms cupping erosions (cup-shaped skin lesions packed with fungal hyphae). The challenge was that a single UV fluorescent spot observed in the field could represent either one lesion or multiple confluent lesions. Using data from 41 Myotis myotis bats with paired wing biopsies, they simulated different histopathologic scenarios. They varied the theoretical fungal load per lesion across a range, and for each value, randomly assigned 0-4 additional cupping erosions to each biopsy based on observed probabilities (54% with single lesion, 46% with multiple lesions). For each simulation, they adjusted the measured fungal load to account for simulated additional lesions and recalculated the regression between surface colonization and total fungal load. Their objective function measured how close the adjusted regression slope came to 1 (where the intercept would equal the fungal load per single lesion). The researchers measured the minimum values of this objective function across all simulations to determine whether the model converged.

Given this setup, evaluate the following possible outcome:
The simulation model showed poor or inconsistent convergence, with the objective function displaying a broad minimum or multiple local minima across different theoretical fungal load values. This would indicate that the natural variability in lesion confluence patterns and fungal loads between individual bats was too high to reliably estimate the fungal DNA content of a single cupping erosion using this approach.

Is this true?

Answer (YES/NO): NO